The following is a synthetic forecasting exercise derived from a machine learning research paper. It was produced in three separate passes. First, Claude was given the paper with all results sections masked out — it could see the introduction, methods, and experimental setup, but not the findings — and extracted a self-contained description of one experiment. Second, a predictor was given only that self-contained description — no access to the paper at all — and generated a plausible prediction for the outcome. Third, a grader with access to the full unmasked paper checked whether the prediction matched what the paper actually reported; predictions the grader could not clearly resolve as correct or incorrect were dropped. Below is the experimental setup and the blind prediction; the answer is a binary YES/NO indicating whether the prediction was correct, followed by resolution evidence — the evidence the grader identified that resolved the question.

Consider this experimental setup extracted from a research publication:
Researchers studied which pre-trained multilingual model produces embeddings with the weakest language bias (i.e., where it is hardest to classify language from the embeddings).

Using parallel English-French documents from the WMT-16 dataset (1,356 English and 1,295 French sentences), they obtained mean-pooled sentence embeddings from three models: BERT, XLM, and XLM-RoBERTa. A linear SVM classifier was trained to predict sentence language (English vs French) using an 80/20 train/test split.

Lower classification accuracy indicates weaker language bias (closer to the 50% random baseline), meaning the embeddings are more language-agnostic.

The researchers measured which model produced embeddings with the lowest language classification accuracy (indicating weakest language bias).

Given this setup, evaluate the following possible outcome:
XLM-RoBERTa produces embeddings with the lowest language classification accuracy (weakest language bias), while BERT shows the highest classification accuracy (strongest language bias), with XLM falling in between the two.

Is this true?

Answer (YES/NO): NO